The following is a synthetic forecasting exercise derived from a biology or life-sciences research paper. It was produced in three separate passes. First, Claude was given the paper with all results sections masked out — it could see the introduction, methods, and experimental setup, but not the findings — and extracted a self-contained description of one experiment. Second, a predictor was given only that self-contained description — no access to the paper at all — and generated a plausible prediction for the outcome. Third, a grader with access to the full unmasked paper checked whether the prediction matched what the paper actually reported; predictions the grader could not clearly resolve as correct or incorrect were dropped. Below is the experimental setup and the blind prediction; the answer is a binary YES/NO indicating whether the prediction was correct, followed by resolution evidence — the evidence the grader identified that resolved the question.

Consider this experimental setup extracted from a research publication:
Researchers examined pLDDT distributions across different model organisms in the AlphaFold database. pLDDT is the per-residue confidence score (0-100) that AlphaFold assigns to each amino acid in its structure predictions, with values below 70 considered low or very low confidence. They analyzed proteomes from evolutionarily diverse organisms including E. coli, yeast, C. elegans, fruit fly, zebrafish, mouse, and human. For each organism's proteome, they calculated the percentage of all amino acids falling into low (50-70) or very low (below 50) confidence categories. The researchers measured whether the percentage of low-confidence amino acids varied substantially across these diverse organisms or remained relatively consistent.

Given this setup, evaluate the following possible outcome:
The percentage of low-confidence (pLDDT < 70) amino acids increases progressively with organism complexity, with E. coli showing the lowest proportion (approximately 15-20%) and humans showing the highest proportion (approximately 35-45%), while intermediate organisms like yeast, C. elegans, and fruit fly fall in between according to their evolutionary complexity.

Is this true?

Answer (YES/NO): NO